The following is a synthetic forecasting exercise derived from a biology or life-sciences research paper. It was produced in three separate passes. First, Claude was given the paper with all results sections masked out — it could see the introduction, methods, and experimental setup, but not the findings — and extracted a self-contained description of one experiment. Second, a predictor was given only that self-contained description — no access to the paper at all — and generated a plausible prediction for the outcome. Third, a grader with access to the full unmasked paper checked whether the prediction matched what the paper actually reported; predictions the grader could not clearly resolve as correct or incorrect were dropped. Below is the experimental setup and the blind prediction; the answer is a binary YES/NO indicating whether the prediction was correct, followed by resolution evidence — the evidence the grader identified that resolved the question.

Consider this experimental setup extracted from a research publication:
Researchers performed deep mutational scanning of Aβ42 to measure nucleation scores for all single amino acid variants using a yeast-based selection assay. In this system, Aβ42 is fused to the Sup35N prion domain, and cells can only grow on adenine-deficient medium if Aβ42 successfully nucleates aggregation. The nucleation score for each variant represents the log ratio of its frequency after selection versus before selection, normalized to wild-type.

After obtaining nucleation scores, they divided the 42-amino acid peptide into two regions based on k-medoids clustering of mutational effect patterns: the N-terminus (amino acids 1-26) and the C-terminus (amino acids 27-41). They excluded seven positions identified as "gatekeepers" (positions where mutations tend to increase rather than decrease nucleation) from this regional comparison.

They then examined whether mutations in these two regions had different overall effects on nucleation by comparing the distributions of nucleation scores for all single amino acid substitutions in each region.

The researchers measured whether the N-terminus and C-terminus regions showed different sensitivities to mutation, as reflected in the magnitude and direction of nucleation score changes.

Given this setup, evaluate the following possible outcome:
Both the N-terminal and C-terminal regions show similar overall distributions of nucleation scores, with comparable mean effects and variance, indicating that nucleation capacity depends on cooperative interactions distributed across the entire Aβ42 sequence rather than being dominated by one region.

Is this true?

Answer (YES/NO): NO